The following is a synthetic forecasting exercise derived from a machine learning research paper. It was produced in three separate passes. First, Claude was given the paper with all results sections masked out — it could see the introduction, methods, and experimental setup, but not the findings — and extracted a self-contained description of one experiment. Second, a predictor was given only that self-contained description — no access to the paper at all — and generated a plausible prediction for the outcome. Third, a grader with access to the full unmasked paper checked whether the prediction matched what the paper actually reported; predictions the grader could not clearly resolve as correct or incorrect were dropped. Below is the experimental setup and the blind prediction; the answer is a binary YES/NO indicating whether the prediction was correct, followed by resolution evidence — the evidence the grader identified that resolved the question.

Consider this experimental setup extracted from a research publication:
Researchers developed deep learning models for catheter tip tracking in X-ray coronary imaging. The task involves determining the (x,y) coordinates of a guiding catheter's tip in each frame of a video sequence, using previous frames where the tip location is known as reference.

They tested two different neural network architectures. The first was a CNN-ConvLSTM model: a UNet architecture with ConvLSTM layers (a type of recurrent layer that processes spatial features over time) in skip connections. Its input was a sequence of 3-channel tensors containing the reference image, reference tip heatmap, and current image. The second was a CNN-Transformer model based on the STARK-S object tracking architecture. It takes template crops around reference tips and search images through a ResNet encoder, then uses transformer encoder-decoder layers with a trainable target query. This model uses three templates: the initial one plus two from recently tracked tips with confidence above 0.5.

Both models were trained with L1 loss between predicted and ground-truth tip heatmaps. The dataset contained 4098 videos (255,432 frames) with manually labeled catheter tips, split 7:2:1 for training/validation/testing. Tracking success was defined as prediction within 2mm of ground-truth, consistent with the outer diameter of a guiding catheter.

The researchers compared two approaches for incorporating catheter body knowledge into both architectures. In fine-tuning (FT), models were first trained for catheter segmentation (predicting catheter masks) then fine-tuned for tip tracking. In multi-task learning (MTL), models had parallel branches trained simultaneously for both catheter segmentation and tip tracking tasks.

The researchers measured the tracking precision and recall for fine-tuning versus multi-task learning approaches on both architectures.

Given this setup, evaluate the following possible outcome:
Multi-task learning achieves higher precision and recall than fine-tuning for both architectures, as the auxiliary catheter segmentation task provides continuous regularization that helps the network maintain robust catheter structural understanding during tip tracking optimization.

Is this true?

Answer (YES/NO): NO